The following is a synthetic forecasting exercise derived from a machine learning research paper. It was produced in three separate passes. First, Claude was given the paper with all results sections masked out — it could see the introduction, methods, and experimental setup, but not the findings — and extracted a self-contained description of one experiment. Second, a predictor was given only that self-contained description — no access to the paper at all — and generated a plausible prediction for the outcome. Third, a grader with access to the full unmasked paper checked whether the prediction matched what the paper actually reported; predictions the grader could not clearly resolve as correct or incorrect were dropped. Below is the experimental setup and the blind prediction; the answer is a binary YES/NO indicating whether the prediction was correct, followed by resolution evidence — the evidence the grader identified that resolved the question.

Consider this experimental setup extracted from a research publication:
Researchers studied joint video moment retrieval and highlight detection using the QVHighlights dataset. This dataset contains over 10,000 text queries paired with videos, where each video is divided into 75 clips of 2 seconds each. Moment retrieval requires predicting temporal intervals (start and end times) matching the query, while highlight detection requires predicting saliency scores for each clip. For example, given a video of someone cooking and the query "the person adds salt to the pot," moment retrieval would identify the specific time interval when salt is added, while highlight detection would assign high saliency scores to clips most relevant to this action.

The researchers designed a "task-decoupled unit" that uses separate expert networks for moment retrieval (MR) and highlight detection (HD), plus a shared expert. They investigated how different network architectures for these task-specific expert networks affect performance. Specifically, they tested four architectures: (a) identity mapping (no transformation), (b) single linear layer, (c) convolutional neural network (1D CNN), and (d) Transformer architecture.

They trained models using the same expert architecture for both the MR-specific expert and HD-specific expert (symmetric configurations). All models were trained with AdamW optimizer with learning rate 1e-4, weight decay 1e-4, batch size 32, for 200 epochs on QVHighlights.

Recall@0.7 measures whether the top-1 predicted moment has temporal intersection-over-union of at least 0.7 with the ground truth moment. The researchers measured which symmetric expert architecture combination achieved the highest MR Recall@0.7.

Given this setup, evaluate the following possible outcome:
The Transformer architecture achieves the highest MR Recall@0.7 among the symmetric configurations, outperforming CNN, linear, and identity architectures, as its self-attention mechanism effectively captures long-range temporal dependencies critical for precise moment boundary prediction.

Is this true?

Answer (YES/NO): NO